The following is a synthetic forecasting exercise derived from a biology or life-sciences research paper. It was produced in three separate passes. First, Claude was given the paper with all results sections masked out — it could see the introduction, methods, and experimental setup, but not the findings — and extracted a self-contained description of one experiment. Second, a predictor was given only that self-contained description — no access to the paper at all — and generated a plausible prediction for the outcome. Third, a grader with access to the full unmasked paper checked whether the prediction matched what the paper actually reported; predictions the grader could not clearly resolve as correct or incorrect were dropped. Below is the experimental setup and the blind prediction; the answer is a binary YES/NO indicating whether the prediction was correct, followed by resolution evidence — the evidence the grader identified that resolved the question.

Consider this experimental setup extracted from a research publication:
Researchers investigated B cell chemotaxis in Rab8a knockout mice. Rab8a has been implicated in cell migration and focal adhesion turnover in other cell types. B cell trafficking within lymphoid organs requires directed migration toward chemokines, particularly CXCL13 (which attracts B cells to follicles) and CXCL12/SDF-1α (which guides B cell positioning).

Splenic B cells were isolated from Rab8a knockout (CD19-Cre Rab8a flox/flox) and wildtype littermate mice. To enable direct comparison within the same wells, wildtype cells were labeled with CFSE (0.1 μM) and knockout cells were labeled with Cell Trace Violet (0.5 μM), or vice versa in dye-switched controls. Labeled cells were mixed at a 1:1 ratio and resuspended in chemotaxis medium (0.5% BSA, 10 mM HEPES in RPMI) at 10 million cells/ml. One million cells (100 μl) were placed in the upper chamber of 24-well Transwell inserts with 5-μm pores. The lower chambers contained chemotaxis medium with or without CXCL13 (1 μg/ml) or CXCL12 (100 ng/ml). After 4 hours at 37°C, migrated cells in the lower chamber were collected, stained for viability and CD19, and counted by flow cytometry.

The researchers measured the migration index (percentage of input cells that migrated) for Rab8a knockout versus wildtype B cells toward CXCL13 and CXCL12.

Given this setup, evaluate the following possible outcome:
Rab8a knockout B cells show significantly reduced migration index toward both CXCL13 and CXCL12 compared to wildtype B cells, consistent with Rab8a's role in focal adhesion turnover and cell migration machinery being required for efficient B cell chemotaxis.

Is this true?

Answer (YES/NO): NO